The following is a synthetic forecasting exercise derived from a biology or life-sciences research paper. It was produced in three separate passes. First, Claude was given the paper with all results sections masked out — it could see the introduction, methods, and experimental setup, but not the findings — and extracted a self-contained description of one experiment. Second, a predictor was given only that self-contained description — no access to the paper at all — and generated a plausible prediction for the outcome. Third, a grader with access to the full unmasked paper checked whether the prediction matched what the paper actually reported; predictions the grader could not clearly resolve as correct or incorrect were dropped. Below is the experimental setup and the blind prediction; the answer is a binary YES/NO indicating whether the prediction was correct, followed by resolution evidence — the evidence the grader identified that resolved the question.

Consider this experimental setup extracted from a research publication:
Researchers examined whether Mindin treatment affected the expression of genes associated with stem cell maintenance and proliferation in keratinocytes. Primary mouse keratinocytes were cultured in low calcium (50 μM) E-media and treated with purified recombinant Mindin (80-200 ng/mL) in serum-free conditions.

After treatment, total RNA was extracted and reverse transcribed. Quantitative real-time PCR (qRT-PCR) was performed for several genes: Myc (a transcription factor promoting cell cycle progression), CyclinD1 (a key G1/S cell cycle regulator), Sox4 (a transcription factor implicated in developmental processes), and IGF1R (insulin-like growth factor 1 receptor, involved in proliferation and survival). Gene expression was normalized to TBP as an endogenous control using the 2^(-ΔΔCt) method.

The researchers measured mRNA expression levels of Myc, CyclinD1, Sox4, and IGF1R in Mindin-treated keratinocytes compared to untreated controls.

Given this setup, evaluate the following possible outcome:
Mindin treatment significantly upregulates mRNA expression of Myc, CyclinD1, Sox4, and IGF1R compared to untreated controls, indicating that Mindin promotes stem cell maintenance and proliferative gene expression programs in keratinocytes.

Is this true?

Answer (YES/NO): YES